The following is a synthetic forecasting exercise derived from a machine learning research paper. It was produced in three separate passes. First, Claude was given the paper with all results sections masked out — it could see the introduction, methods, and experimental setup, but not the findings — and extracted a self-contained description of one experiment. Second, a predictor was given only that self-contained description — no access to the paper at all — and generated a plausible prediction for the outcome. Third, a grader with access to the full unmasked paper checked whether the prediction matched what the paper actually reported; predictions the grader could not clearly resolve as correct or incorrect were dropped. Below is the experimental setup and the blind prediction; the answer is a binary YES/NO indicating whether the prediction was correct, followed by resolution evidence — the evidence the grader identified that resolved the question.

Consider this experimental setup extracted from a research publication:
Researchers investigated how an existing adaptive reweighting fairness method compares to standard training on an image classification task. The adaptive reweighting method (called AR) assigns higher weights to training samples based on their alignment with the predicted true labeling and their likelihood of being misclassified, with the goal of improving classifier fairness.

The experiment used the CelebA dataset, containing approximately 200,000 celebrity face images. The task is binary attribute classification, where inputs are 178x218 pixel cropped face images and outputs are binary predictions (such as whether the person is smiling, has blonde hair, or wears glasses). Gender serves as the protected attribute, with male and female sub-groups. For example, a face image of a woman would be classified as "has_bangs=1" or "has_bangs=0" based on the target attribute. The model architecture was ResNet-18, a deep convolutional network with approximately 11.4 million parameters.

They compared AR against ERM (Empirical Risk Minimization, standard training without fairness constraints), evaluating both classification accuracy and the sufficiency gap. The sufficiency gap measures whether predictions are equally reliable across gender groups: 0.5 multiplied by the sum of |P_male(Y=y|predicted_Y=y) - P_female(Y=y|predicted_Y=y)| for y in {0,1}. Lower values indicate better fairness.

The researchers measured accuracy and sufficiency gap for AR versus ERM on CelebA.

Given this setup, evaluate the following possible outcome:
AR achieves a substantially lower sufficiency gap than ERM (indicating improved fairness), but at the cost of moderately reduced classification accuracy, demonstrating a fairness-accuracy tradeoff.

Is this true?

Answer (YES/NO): NO